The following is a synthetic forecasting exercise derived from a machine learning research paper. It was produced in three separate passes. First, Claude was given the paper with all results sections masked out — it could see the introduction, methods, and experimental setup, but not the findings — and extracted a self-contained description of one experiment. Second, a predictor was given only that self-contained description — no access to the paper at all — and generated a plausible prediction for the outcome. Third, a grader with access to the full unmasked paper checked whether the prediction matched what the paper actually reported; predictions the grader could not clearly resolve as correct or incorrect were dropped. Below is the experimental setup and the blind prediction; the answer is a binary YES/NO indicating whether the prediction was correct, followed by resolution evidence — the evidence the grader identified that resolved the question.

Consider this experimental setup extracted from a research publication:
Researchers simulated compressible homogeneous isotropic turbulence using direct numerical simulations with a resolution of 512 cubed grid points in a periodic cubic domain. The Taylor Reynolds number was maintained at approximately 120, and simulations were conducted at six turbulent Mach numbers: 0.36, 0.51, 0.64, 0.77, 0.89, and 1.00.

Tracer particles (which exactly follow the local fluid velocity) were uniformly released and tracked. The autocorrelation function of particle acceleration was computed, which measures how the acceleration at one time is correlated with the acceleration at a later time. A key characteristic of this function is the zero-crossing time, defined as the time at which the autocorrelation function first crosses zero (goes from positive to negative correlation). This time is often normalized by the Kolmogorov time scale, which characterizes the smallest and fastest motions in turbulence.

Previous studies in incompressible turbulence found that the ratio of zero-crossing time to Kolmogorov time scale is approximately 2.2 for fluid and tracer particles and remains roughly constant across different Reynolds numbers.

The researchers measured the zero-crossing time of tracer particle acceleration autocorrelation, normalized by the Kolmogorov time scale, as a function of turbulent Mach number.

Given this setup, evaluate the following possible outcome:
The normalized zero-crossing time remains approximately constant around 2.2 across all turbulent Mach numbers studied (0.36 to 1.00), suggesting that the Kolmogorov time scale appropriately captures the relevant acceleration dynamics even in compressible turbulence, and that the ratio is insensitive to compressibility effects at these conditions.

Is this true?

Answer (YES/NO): YES